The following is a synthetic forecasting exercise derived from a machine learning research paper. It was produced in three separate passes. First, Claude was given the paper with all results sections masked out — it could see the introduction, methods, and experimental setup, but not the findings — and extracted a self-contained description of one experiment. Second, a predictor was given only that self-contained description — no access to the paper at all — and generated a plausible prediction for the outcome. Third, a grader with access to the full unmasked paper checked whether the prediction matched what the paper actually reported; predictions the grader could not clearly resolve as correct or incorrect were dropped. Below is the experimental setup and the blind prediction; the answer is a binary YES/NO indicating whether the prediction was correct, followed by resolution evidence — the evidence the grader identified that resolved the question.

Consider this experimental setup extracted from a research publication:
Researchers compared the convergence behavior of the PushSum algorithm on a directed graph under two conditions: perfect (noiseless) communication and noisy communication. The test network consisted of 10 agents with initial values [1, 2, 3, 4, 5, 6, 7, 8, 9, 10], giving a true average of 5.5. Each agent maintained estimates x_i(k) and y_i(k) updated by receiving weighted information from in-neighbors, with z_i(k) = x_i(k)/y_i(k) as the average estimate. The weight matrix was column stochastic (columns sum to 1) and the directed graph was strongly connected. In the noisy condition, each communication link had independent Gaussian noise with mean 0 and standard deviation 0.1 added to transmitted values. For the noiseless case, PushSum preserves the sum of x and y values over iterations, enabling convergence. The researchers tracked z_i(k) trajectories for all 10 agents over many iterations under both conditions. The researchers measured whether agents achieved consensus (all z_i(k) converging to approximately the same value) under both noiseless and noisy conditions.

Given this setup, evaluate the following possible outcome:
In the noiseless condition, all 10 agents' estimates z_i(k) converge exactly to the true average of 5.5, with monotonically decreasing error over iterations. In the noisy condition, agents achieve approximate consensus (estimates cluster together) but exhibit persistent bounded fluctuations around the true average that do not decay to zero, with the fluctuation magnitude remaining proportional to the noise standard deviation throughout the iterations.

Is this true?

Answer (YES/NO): NO